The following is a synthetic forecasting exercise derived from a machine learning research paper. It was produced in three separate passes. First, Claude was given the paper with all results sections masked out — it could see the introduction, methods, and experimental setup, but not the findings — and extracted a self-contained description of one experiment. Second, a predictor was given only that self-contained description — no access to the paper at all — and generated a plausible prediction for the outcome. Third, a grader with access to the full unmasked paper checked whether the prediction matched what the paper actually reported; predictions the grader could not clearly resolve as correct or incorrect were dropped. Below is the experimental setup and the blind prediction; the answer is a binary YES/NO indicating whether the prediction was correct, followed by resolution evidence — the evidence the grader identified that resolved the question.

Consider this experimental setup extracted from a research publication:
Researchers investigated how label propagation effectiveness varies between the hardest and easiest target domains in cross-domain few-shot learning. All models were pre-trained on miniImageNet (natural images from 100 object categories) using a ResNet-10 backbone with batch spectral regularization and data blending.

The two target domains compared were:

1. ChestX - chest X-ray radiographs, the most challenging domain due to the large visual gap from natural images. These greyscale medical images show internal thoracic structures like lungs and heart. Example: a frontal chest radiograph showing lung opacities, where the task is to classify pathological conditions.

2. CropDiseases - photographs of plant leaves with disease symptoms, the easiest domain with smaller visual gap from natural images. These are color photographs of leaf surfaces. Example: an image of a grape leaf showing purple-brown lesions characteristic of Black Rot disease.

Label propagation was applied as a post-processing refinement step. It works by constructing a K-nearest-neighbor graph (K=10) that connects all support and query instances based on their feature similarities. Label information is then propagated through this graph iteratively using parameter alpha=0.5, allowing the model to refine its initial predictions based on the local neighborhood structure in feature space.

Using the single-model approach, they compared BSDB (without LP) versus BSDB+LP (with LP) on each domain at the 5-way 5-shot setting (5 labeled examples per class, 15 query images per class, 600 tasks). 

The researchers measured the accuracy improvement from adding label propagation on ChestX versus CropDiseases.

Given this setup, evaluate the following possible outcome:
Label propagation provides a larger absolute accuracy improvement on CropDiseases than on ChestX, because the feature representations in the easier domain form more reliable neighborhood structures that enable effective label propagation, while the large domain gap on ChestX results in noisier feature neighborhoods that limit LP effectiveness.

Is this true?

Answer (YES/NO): YES